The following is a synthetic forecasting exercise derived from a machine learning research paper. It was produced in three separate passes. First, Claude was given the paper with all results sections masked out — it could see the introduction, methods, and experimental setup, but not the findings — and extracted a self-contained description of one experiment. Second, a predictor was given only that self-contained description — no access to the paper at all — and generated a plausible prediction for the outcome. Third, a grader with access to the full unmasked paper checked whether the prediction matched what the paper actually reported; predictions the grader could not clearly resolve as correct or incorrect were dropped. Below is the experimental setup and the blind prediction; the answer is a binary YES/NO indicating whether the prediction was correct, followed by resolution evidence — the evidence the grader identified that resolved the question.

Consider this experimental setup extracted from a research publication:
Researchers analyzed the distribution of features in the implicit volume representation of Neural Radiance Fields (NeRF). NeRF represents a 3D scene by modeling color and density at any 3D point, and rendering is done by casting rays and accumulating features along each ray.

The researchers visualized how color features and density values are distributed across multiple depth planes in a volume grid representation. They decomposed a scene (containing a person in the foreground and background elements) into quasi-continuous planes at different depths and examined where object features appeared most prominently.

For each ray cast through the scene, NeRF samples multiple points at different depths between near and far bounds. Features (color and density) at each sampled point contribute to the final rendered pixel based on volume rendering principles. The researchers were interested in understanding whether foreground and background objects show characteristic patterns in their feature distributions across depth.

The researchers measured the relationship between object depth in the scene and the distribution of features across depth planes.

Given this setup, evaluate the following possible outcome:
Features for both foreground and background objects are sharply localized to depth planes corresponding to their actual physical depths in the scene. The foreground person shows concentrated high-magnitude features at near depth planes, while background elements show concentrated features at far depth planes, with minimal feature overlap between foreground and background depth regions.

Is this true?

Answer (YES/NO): NO